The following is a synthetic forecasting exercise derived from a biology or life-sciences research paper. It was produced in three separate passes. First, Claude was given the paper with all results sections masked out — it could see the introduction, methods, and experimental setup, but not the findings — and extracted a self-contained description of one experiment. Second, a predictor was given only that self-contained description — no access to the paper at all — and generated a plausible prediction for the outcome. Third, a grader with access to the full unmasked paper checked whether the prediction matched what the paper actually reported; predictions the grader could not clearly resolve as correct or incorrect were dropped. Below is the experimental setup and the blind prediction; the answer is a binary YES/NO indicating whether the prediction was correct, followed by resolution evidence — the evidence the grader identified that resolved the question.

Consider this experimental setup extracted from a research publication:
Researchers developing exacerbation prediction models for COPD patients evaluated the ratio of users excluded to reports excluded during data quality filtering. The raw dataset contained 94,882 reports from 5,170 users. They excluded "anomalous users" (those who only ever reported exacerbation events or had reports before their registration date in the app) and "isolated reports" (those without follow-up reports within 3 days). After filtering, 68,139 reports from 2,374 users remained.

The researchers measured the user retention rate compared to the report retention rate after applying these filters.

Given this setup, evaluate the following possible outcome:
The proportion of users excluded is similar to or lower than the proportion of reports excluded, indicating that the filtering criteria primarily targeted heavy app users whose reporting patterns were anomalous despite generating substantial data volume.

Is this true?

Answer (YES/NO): NO